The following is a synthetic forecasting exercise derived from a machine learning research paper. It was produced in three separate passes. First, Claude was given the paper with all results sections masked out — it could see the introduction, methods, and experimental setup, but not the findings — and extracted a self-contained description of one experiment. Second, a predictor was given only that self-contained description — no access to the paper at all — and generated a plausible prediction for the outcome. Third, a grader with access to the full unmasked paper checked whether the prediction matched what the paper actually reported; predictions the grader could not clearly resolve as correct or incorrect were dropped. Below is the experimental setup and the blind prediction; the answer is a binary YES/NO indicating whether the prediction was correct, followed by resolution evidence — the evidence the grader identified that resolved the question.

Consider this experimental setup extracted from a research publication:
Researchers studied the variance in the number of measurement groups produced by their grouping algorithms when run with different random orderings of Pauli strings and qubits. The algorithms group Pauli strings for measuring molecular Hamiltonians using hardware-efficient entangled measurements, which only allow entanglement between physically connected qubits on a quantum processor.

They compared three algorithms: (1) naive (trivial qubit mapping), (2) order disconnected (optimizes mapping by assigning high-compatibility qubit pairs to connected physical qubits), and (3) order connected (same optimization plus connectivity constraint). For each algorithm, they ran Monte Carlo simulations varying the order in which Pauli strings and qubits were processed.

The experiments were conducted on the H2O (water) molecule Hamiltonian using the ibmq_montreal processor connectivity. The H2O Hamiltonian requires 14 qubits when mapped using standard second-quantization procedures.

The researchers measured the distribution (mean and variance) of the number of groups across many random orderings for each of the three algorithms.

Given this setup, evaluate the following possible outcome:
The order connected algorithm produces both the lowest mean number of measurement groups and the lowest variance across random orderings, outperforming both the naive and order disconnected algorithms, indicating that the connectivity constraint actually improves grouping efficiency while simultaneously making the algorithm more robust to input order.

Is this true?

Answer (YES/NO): YES